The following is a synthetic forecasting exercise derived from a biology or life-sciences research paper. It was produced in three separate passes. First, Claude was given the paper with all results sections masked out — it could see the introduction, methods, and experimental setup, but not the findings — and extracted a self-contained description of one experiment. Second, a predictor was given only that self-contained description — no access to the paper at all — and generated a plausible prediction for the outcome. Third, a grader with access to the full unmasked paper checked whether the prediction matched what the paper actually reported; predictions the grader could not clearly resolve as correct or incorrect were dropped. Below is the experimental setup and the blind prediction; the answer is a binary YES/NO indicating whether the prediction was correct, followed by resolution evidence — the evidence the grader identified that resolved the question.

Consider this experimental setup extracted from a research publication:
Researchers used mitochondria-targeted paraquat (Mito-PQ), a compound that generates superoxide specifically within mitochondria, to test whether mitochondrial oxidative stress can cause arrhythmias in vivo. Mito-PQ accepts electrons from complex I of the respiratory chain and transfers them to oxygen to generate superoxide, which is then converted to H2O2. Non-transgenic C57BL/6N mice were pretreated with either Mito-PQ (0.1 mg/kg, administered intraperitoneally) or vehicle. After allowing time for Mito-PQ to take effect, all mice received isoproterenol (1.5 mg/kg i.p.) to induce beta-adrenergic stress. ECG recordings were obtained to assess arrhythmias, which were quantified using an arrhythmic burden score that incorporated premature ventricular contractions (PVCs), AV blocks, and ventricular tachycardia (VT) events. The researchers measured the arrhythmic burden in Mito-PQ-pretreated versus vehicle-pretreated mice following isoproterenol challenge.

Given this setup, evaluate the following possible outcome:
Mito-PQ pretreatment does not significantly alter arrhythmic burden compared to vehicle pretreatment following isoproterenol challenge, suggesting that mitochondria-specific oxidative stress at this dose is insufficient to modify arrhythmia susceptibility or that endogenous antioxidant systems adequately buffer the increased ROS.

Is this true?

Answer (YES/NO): NO